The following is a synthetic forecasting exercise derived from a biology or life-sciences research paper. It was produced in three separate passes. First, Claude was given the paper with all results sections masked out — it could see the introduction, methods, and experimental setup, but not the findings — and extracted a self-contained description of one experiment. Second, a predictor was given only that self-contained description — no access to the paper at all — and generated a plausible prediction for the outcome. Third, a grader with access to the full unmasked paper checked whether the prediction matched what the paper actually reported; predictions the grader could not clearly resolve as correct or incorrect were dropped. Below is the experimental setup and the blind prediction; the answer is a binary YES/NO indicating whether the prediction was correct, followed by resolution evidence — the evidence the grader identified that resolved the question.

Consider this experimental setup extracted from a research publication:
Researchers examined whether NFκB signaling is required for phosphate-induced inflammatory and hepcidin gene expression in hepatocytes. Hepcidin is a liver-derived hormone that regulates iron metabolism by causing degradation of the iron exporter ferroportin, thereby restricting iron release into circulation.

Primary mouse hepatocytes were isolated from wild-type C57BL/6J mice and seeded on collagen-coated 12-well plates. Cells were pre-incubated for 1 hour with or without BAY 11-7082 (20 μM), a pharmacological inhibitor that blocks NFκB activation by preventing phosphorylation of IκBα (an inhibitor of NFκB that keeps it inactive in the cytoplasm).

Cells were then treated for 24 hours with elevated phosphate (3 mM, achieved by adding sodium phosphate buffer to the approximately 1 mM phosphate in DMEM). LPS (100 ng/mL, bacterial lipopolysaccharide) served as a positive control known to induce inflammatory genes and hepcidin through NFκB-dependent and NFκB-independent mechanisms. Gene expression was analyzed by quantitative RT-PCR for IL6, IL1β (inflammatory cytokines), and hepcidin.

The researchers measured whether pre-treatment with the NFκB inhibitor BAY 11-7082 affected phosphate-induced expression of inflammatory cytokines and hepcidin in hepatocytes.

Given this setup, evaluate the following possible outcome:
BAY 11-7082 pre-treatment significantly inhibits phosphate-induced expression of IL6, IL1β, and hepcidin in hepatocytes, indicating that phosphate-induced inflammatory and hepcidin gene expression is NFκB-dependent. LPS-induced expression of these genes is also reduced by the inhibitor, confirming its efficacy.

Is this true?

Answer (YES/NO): YES